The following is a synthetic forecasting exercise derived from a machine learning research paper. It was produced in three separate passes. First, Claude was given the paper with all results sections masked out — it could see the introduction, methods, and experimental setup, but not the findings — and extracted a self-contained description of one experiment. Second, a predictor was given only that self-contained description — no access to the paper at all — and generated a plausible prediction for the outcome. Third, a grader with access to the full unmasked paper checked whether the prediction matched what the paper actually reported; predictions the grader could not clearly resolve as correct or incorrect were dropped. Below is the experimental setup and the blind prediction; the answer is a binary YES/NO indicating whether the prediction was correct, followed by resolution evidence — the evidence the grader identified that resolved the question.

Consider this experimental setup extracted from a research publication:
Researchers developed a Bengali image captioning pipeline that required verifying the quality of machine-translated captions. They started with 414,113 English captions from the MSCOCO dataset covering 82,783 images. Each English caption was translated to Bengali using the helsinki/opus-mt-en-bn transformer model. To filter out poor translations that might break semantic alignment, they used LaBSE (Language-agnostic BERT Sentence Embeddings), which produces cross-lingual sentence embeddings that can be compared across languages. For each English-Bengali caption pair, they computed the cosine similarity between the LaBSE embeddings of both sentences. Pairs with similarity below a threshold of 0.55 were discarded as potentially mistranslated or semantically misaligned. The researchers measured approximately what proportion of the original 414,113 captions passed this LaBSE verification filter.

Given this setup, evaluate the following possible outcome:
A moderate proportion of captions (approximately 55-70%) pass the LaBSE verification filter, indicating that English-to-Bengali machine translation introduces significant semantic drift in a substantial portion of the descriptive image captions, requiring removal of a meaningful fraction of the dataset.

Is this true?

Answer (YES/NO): NO